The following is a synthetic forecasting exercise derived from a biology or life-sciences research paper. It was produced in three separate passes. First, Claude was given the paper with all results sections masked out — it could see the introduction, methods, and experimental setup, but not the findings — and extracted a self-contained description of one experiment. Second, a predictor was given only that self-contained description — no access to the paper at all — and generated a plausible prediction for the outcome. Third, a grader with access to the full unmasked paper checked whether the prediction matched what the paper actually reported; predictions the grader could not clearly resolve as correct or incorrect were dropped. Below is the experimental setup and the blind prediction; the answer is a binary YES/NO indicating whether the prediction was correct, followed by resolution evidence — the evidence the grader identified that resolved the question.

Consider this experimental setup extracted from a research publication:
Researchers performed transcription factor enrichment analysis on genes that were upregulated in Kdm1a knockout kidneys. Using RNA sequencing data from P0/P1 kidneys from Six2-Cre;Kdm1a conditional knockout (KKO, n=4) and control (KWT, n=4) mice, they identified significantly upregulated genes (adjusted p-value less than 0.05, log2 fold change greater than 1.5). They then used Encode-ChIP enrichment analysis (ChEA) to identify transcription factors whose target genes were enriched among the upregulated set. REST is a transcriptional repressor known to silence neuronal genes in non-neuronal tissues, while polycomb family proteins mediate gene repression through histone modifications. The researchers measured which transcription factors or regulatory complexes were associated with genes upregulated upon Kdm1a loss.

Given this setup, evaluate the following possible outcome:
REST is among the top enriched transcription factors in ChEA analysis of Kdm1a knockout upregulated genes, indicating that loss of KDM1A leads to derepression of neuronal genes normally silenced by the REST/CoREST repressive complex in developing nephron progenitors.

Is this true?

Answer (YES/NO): YES